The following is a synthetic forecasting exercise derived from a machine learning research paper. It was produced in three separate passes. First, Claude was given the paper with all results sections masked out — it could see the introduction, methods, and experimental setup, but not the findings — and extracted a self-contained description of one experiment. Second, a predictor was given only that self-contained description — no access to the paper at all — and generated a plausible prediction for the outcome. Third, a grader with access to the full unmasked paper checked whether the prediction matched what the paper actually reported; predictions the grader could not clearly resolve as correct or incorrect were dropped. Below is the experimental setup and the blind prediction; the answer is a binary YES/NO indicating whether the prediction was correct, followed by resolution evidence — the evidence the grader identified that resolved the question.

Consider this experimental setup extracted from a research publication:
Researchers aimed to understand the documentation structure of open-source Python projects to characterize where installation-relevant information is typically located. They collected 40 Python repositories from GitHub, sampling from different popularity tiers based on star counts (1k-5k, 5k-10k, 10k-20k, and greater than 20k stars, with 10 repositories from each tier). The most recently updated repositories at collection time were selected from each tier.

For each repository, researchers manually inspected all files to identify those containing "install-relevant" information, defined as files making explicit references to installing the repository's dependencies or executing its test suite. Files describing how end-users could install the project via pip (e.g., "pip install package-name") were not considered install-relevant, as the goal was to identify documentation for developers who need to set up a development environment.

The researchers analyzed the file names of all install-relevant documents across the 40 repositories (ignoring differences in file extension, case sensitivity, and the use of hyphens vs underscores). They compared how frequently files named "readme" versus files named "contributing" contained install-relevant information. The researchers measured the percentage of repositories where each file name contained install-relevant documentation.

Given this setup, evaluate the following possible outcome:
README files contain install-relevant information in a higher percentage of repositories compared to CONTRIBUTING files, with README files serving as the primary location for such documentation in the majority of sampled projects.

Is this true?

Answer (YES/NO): NO